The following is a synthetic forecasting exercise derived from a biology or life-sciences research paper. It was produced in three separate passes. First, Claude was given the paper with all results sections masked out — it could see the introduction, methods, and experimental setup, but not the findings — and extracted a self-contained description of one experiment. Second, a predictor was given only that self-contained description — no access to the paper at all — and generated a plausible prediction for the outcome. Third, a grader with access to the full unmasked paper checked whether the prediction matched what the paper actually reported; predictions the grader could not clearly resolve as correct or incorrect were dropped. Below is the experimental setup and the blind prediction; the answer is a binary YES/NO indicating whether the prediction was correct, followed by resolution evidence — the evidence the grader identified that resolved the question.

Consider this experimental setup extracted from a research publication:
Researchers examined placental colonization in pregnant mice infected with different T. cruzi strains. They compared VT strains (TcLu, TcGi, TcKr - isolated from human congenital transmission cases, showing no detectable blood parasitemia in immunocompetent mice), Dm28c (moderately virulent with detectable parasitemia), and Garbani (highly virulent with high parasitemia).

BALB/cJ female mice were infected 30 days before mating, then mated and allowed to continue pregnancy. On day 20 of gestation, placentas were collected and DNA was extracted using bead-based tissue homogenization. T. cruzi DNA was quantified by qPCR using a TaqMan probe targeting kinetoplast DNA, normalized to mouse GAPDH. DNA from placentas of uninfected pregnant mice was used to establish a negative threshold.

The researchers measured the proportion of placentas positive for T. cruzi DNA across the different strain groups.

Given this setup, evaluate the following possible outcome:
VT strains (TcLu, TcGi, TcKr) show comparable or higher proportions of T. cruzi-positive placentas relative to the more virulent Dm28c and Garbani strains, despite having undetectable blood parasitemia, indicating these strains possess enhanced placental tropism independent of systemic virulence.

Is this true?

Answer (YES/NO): NO